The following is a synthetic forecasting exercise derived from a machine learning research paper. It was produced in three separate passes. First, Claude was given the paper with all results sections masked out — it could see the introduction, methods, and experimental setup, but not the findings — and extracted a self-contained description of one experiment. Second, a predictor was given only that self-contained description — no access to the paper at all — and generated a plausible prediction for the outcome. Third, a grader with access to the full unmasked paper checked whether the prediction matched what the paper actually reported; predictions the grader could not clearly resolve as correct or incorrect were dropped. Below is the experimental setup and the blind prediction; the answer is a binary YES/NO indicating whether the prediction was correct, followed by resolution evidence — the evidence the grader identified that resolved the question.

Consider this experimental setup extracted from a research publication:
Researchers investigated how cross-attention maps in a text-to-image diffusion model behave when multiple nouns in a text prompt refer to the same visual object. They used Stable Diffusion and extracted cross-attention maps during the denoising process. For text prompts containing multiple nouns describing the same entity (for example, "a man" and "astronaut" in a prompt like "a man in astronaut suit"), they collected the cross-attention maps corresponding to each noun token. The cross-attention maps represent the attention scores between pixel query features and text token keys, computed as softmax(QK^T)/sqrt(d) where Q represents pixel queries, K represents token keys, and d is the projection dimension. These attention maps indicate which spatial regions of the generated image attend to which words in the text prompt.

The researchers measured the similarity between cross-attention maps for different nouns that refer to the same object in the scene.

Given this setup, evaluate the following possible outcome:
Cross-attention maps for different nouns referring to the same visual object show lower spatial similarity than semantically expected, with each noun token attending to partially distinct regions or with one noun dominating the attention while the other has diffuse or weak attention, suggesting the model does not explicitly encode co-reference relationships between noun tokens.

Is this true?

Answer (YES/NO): NO